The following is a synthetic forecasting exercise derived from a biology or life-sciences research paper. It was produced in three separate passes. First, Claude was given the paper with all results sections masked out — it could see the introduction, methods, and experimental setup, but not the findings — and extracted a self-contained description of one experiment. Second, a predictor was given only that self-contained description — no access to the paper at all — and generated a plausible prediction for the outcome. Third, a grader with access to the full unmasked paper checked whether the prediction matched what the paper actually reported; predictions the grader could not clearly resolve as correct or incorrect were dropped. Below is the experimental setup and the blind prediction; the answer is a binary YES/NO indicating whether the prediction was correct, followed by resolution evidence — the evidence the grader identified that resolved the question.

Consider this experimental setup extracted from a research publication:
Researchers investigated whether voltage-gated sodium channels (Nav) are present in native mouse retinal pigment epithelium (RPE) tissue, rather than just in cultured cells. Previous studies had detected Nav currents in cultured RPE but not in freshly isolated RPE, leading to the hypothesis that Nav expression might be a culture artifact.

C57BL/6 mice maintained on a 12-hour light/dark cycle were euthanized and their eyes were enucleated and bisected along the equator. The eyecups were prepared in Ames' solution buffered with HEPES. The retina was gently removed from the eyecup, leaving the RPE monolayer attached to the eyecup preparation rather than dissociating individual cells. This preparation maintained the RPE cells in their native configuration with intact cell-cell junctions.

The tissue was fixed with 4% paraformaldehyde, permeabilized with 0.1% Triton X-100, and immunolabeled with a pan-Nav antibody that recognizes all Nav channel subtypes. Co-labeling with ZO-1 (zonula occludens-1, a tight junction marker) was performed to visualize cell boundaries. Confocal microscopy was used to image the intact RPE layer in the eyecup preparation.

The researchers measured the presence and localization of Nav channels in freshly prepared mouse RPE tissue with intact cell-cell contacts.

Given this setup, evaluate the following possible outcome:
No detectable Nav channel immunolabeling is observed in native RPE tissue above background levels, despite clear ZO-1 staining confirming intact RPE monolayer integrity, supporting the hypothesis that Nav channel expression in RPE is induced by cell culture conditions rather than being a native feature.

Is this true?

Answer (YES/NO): NO